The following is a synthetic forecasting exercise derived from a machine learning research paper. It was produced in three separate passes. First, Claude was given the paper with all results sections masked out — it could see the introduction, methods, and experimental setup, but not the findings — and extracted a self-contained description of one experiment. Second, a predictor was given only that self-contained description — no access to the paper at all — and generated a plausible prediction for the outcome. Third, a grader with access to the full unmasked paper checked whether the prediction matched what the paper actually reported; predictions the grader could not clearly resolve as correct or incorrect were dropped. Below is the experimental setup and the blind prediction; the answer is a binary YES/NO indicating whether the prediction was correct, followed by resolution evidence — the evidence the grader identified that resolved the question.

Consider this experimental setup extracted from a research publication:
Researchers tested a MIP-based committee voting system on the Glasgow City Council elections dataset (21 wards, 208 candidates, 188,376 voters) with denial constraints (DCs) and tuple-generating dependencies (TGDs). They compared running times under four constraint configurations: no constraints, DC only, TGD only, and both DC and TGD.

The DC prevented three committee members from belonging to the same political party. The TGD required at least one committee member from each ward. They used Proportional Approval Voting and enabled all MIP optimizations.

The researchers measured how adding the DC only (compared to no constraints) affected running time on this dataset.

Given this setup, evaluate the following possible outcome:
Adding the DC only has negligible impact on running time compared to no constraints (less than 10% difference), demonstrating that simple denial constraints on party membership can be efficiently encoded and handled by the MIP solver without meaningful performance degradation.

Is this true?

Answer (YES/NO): NO